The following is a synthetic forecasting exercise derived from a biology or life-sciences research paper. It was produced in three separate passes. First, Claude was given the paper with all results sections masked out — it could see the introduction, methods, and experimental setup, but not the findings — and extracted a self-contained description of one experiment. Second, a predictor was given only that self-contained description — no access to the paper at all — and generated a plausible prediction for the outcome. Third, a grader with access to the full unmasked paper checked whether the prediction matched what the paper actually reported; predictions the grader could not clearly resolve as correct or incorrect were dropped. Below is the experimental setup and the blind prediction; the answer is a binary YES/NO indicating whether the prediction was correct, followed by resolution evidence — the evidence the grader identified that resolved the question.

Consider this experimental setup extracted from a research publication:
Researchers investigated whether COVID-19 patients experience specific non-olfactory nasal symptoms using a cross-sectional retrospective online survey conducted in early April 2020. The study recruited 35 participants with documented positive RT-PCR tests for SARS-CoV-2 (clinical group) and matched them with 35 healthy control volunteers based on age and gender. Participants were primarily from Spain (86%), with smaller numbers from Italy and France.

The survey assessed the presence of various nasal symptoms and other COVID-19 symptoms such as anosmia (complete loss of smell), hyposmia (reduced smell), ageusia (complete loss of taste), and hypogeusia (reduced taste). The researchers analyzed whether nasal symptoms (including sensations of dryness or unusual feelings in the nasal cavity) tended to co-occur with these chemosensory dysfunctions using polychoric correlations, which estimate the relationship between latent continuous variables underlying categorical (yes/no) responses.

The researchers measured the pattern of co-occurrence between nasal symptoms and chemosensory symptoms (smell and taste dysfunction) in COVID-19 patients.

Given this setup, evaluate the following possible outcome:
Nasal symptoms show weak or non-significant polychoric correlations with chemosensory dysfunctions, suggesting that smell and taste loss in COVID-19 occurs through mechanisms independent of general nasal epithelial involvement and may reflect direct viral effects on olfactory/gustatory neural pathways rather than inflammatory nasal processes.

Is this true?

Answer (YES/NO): NO